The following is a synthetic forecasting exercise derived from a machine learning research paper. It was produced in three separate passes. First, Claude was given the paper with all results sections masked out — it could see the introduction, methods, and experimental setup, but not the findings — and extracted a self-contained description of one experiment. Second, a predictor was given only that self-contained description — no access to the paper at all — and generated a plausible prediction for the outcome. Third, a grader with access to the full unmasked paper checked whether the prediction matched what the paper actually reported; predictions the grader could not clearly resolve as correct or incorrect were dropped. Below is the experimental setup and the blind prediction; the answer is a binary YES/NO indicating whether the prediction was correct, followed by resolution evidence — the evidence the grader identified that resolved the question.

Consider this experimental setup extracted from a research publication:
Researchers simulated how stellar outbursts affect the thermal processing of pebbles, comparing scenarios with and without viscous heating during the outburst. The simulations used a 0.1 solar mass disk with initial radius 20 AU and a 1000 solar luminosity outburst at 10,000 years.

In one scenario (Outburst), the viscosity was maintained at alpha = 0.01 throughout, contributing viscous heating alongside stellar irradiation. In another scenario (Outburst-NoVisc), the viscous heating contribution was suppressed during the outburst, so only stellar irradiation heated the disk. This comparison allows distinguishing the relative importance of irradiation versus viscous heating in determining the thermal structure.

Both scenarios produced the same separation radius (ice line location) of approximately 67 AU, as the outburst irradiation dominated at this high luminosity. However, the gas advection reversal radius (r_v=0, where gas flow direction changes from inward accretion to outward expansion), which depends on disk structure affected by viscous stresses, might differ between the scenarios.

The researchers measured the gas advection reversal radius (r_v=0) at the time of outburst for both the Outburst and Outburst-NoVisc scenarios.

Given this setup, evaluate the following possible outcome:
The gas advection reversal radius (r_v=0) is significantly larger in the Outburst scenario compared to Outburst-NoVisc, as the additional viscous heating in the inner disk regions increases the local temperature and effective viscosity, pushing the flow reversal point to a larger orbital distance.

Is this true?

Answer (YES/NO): YES